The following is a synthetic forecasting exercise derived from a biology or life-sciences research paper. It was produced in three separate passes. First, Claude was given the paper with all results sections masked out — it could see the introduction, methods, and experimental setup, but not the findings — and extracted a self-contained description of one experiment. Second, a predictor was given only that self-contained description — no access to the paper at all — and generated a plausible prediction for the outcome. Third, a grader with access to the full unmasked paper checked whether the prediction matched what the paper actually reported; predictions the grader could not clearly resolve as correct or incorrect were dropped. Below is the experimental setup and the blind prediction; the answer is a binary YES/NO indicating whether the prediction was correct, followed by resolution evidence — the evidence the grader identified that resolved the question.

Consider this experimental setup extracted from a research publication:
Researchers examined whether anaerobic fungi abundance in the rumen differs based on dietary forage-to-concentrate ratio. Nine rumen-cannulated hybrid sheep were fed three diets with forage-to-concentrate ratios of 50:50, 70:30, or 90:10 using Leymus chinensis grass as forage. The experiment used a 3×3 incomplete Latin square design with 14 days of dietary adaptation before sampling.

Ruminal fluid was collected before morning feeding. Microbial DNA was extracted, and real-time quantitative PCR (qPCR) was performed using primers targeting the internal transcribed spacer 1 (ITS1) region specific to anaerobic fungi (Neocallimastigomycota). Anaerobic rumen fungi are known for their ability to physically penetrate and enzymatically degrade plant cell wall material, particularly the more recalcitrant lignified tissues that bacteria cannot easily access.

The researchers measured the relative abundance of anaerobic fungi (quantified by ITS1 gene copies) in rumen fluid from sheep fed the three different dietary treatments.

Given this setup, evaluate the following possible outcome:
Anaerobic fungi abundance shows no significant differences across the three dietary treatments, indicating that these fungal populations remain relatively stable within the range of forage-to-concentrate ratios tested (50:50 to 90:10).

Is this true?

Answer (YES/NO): YES